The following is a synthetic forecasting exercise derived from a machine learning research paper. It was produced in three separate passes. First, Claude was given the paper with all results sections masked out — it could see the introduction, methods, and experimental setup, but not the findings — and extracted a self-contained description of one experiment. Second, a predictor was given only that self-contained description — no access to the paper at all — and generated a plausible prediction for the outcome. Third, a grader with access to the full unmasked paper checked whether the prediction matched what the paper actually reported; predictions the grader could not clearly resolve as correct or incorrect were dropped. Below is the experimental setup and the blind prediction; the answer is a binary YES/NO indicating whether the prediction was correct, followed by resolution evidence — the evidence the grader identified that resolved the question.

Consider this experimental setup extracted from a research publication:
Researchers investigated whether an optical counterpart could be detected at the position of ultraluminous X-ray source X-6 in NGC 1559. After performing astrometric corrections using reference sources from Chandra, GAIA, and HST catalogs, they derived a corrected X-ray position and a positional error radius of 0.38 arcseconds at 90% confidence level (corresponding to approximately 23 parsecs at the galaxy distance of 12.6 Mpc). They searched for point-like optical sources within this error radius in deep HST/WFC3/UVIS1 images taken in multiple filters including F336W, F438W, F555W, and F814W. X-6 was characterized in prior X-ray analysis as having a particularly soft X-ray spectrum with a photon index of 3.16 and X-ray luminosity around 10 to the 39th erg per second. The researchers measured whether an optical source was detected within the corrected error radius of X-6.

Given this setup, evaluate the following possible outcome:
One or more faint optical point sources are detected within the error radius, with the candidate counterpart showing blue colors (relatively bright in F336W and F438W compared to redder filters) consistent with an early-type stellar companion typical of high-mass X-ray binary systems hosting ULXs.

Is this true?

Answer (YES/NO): NO